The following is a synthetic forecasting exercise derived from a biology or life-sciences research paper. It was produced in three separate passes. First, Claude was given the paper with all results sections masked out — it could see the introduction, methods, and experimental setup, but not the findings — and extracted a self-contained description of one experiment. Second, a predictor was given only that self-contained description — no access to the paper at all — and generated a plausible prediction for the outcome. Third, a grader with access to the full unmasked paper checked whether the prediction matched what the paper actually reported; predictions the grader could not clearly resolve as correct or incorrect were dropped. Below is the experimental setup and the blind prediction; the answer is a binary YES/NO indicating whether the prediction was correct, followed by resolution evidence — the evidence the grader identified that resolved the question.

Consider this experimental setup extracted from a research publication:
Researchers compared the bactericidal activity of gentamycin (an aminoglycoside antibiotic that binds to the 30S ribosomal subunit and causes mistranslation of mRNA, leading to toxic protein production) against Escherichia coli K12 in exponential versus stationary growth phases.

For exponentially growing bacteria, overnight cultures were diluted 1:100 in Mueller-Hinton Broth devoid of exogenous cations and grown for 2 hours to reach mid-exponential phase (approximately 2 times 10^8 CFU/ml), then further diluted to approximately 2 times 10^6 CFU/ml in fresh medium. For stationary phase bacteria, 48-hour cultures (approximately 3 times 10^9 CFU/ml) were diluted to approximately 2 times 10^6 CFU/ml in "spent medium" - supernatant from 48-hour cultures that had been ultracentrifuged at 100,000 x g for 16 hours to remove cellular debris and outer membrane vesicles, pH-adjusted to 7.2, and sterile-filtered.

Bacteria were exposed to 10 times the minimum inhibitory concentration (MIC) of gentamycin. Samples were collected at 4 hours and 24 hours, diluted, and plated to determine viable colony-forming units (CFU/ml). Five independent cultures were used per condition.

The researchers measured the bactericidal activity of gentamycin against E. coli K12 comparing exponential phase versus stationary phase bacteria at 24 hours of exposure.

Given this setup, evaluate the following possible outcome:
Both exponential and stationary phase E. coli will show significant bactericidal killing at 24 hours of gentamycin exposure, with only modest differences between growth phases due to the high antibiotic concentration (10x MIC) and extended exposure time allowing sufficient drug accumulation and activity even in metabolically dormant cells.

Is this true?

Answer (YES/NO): NO